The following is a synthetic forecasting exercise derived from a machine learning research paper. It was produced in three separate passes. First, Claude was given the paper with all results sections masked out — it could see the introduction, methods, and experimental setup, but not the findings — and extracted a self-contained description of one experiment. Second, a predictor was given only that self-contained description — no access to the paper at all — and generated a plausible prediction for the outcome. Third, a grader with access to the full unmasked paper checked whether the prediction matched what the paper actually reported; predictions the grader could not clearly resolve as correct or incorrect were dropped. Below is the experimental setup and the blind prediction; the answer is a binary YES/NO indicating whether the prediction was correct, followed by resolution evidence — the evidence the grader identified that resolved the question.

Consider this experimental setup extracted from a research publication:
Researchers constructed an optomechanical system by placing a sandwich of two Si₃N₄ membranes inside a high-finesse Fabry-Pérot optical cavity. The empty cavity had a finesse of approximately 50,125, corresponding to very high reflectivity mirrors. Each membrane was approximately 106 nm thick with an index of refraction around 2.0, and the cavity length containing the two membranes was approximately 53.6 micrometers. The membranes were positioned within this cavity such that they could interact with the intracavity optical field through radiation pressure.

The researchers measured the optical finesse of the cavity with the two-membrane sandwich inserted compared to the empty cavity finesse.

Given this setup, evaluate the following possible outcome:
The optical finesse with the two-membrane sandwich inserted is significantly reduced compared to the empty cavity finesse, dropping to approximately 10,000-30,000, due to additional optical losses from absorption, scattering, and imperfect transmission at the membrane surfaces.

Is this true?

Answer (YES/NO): YES